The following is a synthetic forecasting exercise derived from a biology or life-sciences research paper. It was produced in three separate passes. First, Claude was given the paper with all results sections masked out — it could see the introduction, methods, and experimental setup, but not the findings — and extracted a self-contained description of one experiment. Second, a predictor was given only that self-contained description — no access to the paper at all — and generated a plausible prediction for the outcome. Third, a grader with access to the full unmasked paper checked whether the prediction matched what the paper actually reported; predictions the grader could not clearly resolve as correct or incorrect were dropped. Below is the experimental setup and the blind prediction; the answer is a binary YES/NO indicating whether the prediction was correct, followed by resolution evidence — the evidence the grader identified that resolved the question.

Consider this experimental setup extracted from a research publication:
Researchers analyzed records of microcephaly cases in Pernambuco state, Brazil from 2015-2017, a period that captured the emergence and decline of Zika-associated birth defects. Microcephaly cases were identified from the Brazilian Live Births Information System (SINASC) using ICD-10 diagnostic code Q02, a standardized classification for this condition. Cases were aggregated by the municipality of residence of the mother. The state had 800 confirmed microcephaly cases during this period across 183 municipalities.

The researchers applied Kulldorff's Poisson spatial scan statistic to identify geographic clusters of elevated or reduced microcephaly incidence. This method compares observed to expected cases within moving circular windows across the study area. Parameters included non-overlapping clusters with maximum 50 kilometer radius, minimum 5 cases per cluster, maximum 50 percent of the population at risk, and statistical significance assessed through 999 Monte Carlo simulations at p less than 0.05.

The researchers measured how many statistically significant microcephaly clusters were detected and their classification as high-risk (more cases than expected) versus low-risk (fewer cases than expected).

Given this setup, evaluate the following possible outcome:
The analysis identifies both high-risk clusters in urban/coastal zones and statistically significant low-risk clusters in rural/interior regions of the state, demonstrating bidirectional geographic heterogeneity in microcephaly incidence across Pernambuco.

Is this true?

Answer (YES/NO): NO